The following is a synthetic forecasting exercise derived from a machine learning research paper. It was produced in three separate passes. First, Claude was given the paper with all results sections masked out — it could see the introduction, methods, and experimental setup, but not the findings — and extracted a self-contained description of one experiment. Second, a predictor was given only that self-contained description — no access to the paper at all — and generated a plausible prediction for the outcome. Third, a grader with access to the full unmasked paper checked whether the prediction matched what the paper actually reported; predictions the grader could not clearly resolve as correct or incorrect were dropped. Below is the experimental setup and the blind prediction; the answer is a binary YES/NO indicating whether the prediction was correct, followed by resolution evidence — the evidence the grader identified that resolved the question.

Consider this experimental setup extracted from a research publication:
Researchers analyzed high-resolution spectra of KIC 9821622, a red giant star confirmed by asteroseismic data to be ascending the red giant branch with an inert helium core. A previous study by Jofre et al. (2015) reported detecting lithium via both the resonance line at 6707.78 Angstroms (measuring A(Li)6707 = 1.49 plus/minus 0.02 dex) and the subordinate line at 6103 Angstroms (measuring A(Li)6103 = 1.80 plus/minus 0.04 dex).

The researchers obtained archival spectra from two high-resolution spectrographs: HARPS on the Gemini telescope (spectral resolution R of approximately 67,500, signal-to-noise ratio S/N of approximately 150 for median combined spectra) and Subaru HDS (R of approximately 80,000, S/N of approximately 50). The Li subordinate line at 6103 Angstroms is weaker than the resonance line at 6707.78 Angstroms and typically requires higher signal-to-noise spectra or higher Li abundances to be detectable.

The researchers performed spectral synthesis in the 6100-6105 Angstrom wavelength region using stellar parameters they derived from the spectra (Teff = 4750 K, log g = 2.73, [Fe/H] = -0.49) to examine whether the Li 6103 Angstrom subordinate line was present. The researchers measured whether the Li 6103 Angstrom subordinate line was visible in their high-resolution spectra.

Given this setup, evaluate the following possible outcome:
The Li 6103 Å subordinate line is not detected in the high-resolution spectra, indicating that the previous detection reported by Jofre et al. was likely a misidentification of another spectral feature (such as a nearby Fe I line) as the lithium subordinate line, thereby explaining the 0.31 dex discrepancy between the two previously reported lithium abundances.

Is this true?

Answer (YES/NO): NO